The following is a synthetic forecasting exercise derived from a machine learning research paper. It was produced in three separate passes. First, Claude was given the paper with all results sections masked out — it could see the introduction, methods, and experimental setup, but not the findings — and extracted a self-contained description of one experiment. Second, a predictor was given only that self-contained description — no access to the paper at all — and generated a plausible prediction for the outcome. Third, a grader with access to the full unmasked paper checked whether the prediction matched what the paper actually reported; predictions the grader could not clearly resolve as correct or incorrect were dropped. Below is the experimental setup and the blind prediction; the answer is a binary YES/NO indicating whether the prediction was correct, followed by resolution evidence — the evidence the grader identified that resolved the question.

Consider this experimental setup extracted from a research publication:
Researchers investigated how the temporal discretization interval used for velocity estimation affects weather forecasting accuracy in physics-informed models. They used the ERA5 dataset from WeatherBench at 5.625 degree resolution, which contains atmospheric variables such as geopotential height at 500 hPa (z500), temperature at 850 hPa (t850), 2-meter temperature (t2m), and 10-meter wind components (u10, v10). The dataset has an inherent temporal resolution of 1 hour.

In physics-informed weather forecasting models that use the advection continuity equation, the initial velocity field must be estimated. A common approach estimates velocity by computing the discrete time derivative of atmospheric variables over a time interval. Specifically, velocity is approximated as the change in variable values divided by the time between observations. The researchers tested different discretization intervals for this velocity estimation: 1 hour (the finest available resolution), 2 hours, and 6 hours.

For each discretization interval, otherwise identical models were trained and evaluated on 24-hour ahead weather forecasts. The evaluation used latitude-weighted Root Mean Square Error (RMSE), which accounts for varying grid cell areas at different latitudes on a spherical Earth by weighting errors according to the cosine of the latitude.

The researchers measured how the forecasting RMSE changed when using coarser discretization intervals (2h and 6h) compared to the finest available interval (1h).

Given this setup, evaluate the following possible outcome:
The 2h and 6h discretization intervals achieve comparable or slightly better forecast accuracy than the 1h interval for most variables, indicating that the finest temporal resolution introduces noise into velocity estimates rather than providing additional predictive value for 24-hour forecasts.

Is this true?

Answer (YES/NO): NO